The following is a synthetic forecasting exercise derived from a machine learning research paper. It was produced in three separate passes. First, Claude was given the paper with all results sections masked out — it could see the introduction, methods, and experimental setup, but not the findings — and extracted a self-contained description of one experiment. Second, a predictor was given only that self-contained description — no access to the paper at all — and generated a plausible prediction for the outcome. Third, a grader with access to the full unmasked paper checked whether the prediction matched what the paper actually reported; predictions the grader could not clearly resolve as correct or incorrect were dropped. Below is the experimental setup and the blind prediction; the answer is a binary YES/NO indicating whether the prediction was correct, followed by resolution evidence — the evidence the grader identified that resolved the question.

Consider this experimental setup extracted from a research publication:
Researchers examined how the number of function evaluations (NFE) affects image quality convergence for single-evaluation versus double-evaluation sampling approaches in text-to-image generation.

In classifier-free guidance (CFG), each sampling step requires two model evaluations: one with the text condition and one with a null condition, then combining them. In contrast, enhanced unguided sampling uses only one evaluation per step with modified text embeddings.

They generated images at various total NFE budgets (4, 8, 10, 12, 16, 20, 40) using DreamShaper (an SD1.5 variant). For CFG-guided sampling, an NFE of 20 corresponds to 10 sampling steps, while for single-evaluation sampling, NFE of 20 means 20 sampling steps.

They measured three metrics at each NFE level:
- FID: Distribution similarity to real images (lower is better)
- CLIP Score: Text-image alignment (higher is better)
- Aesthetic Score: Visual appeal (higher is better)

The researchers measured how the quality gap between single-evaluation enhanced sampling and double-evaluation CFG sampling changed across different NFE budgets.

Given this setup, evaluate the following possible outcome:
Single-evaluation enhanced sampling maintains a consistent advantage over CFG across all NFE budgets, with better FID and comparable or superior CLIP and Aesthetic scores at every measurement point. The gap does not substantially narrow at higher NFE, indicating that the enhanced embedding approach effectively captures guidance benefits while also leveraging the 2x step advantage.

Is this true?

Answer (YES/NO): NO